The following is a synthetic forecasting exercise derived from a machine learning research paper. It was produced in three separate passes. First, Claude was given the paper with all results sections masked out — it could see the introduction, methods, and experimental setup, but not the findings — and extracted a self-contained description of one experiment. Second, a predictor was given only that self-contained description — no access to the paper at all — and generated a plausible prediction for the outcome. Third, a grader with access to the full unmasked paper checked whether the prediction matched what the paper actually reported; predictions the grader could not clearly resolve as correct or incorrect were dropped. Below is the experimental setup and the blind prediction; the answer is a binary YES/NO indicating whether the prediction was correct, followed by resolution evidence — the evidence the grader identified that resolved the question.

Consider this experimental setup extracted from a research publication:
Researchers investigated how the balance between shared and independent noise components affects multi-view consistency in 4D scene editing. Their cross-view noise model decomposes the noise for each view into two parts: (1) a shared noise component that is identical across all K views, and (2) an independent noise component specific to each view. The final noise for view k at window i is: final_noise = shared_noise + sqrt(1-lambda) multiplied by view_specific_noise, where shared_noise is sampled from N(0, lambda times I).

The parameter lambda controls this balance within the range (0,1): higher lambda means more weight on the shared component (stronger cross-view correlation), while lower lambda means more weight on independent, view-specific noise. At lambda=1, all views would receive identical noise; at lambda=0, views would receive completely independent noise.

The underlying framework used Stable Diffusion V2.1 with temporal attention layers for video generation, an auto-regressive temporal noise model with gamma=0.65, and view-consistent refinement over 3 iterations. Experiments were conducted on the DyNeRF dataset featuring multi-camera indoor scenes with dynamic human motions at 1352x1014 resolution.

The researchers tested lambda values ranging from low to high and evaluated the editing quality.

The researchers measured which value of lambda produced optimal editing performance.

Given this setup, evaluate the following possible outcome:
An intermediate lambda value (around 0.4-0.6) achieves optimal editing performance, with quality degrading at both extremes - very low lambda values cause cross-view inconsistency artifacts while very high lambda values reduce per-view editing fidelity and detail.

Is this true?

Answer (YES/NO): NO